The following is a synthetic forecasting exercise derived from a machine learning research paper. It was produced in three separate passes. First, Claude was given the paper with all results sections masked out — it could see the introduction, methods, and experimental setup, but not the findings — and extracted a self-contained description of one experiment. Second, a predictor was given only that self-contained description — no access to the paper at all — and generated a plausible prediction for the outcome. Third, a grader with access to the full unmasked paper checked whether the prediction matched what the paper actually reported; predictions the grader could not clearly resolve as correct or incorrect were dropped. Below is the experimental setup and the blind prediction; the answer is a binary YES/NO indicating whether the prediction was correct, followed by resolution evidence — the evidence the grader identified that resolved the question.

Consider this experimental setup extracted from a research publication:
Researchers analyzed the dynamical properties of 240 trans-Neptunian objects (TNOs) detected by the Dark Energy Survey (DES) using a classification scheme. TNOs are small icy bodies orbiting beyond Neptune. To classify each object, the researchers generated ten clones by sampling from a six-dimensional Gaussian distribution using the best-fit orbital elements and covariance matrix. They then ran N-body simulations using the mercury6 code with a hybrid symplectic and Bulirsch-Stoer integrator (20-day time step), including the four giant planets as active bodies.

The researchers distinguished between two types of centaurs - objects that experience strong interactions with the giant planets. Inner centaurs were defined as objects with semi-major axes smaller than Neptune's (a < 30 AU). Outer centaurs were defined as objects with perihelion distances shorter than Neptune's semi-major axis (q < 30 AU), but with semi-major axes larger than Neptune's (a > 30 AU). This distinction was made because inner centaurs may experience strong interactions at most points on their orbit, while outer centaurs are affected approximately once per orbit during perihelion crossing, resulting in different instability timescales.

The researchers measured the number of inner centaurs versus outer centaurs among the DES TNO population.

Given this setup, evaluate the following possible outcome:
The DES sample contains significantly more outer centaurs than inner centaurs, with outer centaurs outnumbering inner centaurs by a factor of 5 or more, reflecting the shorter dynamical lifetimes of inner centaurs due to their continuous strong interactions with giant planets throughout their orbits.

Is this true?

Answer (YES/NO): YES